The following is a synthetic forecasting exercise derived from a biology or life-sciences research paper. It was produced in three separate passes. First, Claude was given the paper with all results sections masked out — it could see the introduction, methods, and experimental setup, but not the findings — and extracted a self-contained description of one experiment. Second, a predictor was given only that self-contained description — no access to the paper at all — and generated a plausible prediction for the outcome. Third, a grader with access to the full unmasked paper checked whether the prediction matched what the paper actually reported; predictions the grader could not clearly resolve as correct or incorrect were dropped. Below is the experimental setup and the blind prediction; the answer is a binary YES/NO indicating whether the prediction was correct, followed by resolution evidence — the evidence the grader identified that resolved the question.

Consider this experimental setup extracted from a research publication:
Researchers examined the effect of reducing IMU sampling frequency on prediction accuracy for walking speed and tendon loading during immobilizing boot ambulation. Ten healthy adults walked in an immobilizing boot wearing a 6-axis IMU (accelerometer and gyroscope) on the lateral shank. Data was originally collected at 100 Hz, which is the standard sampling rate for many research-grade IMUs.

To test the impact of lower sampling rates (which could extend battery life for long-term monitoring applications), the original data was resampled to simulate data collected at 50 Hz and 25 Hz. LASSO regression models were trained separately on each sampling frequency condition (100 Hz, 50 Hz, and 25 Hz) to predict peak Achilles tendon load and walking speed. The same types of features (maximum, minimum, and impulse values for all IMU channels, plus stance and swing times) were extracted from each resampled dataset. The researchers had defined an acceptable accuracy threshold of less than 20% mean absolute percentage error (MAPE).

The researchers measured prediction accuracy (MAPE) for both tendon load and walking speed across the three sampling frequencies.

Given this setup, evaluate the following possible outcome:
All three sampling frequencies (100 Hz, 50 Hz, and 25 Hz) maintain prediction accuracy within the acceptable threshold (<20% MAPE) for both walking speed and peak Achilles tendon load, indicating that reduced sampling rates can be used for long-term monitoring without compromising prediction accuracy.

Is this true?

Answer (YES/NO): NO